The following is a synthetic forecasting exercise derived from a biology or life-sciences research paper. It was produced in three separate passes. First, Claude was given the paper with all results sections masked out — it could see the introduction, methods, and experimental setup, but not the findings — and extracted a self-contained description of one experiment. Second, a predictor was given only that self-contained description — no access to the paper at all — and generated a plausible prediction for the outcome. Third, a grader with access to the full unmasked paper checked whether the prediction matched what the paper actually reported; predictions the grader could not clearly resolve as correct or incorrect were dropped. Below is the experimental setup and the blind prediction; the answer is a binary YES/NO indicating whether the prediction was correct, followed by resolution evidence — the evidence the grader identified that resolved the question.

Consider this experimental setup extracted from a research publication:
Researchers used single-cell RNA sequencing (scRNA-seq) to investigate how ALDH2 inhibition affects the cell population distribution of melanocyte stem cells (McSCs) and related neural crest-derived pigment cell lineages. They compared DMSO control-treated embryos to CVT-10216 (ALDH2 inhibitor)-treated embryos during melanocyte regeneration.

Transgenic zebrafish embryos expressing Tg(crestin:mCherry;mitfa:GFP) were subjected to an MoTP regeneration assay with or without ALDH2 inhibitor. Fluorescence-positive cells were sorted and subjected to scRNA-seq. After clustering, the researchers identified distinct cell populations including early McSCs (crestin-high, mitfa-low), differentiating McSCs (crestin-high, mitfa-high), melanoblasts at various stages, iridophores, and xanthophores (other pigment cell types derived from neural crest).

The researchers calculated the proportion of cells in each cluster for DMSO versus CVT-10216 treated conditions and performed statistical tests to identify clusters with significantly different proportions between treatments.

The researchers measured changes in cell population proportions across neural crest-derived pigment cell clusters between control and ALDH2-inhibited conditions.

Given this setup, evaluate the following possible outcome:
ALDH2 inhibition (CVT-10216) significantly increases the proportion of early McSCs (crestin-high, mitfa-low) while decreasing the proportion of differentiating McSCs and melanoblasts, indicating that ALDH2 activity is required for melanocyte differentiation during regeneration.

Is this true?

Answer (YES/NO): YES